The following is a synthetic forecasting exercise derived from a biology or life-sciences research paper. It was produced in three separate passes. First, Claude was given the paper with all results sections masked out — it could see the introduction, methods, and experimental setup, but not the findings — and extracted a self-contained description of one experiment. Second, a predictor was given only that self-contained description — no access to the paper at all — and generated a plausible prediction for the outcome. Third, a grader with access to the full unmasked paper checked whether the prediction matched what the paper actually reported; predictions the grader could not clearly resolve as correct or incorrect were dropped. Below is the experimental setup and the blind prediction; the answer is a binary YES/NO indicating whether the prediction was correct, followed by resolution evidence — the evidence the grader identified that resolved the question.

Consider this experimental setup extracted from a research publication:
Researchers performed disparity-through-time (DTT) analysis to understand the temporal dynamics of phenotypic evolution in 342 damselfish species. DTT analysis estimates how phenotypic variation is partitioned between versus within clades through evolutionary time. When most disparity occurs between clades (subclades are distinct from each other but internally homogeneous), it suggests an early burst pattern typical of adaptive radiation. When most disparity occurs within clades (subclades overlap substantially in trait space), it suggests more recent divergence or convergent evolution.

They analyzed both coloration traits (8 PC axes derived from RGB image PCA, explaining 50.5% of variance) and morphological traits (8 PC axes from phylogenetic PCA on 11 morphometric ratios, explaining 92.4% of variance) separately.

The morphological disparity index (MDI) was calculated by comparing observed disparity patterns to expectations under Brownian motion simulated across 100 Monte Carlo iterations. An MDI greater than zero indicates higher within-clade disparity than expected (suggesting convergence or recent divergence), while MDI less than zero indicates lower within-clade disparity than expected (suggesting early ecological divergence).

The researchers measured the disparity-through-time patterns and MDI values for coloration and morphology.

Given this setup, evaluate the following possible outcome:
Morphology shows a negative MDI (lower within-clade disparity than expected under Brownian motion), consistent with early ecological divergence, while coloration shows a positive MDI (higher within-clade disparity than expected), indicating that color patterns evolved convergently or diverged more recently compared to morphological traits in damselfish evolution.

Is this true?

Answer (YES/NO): NO